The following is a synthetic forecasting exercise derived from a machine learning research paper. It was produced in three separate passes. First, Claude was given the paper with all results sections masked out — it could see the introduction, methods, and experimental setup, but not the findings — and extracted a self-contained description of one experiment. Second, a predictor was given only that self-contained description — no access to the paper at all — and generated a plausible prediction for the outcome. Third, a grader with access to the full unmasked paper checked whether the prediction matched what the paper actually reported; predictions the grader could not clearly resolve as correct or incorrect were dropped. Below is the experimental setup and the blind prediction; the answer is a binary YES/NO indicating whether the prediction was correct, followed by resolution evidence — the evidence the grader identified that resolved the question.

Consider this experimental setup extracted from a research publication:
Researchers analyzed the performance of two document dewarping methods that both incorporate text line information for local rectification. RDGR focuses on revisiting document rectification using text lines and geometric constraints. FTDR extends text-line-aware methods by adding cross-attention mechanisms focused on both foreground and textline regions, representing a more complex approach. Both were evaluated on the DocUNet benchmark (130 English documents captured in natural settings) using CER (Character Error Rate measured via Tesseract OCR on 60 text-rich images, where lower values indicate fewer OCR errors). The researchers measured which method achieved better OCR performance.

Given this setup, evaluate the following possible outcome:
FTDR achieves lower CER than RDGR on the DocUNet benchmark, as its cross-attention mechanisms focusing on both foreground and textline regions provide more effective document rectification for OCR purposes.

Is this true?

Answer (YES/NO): NO